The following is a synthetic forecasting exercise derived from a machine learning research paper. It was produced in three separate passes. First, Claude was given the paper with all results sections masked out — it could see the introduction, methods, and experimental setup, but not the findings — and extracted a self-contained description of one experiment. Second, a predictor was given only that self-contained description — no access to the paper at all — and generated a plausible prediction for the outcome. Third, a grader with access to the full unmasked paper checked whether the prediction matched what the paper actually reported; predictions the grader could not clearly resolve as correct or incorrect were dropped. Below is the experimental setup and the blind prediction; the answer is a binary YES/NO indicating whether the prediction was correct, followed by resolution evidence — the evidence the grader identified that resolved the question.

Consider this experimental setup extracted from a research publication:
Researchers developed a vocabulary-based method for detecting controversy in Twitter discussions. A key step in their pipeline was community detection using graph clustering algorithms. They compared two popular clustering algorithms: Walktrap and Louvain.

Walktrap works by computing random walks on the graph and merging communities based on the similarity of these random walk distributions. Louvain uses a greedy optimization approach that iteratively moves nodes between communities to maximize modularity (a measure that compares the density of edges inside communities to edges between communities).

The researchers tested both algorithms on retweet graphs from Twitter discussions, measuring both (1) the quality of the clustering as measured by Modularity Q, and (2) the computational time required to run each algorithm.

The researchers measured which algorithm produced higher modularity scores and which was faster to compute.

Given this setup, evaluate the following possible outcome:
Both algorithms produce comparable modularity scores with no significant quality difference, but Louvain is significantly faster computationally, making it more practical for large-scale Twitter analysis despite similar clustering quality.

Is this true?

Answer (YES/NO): NO